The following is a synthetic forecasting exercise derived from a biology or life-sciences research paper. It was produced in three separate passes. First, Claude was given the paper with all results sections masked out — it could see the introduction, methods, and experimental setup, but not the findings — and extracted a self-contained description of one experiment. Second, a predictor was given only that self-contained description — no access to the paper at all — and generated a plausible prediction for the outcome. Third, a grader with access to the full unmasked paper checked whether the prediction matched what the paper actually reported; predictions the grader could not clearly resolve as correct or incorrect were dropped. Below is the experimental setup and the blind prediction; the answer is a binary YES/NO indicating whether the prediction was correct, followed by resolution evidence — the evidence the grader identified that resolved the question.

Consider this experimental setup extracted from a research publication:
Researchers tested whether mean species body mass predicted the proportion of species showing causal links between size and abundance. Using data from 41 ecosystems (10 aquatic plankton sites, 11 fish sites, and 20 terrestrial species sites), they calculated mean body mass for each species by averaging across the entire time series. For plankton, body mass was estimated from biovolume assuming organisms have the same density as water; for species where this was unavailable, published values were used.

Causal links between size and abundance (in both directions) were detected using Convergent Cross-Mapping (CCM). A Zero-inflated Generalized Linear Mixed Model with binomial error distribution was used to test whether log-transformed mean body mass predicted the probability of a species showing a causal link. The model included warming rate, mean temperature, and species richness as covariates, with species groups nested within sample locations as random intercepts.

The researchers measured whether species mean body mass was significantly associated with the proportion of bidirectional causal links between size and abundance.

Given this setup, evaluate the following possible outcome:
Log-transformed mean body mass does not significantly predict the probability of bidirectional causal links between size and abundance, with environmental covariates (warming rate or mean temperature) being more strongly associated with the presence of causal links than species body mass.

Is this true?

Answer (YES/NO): NO